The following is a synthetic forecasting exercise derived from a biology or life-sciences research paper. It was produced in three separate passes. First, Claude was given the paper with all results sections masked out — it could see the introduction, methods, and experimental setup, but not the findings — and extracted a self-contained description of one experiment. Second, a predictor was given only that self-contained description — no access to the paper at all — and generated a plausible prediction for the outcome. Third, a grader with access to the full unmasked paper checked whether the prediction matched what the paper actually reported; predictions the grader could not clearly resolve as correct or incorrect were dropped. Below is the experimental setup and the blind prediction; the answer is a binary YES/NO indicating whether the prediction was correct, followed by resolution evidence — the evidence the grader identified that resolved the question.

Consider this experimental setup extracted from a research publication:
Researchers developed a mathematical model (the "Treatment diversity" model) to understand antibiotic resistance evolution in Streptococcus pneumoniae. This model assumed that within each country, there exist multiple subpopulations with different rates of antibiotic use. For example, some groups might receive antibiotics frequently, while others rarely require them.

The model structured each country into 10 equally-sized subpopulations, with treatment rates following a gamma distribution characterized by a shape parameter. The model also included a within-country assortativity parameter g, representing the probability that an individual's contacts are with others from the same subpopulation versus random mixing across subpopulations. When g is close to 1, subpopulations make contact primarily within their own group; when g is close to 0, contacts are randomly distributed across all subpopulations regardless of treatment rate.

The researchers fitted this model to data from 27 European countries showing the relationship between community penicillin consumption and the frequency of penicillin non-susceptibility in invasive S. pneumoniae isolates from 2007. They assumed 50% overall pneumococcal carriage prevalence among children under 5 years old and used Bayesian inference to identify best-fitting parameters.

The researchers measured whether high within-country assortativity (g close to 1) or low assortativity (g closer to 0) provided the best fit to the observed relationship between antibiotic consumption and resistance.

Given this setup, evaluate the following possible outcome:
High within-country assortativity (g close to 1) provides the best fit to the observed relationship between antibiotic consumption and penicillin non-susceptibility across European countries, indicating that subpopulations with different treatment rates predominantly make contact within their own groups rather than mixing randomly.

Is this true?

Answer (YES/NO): YES